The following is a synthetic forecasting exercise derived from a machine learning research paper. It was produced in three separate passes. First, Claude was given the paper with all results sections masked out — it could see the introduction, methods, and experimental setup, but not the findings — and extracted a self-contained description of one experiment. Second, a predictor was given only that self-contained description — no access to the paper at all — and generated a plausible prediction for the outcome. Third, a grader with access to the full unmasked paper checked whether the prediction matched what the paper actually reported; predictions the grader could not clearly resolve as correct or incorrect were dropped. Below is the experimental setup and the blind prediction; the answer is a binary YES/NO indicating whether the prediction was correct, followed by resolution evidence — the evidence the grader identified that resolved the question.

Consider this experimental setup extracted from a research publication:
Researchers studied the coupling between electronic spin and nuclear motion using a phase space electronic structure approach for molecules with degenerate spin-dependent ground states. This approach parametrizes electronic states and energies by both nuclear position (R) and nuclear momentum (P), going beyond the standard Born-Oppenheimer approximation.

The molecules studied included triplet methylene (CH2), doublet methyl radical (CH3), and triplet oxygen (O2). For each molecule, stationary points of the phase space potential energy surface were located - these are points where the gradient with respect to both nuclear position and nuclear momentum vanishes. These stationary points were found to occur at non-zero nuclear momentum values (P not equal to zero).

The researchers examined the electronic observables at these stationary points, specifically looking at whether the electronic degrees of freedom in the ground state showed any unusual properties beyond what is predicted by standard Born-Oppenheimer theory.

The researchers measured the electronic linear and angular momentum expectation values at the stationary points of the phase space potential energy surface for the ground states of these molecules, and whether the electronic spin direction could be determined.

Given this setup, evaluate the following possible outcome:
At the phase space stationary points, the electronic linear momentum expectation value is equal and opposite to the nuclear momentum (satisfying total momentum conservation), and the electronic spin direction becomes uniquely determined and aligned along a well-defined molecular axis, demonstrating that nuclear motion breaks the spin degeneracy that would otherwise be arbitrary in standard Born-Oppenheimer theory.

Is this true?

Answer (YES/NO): NO